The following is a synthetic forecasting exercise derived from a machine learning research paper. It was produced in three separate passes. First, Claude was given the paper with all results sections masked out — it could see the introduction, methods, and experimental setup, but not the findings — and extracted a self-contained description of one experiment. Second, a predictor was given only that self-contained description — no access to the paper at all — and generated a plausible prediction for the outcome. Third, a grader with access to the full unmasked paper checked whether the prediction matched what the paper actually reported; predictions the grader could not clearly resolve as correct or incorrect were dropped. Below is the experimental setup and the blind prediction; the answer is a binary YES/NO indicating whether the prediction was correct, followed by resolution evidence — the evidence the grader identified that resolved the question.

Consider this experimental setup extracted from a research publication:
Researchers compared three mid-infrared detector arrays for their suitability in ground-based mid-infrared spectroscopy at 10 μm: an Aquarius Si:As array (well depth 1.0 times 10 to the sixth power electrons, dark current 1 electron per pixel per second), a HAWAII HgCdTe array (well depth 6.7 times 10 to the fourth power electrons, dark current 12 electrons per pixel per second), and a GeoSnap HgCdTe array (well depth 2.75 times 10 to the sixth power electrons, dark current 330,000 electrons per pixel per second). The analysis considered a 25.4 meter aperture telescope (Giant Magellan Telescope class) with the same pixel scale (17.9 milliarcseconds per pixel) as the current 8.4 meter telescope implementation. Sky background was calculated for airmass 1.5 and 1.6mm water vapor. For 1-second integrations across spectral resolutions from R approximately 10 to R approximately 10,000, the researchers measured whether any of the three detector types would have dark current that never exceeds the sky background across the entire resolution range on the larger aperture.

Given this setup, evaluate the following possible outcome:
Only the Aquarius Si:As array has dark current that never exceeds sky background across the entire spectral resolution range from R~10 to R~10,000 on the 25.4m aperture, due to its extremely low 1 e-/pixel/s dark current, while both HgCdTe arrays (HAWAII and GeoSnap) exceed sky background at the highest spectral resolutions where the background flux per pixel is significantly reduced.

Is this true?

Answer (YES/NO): NO